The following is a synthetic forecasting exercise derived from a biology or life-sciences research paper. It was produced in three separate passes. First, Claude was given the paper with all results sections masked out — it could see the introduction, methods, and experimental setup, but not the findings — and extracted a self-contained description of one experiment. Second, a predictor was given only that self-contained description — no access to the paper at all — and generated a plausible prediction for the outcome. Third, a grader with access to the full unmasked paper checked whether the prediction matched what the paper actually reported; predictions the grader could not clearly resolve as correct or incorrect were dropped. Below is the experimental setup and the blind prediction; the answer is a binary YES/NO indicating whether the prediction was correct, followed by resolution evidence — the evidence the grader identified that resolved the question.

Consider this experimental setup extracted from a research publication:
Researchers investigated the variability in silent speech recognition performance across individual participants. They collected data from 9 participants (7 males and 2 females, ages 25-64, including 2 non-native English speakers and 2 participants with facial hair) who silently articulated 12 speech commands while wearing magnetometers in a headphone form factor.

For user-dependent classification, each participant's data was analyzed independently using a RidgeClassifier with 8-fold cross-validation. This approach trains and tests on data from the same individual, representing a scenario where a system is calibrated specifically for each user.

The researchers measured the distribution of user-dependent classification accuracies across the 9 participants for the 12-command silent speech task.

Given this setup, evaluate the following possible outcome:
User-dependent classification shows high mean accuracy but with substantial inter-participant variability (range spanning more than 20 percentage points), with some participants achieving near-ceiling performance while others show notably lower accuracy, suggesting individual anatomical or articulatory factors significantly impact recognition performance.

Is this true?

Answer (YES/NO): NO